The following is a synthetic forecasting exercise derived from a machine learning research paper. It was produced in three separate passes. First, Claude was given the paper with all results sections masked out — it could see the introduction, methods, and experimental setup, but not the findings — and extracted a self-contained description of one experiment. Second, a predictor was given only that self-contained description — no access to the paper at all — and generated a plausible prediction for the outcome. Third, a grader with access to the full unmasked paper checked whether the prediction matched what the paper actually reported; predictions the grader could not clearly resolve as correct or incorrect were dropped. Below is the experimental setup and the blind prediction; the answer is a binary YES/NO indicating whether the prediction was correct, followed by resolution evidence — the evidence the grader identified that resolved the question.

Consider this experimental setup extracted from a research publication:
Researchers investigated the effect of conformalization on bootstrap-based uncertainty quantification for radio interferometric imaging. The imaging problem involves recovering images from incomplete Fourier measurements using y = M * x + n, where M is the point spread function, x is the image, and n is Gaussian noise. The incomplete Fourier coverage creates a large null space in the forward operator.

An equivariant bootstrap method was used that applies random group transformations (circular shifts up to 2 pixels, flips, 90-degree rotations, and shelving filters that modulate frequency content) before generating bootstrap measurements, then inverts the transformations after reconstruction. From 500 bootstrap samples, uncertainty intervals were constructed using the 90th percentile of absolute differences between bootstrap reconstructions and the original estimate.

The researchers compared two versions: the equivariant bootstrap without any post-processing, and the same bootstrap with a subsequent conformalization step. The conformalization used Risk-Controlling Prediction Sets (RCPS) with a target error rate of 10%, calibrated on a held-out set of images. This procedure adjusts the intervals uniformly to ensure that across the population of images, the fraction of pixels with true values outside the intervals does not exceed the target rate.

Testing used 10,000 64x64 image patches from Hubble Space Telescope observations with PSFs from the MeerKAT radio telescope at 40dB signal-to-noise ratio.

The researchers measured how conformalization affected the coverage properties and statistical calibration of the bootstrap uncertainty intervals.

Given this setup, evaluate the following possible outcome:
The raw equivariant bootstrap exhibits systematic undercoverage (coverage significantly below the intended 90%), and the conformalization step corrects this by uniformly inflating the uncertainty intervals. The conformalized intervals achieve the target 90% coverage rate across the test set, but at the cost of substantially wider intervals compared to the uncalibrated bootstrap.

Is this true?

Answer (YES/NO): NO